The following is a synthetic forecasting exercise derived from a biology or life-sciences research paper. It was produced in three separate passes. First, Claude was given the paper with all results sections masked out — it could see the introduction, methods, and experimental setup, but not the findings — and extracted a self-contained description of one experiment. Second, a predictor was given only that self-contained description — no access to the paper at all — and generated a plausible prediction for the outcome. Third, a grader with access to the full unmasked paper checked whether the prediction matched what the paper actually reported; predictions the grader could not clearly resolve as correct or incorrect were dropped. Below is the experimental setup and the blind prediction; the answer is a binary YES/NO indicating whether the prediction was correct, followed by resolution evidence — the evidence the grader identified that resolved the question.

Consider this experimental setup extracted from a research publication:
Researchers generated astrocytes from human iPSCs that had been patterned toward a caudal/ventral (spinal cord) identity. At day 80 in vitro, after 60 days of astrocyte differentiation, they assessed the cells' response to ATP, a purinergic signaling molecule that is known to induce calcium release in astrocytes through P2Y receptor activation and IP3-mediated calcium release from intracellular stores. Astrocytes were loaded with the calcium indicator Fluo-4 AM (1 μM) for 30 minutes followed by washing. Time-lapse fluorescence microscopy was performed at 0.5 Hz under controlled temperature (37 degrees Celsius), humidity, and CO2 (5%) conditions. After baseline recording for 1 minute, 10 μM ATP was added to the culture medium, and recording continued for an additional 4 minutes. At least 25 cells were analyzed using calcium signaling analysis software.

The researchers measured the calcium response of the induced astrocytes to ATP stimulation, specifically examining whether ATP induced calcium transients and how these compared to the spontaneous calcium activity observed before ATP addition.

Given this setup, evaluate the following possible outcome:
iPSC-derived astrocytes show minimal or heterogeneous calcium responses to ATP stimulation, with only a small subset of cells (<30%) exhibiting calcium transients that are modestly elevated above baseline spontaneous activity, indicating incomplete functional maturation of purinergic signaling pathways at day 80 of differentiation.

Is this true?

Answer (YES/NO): NO